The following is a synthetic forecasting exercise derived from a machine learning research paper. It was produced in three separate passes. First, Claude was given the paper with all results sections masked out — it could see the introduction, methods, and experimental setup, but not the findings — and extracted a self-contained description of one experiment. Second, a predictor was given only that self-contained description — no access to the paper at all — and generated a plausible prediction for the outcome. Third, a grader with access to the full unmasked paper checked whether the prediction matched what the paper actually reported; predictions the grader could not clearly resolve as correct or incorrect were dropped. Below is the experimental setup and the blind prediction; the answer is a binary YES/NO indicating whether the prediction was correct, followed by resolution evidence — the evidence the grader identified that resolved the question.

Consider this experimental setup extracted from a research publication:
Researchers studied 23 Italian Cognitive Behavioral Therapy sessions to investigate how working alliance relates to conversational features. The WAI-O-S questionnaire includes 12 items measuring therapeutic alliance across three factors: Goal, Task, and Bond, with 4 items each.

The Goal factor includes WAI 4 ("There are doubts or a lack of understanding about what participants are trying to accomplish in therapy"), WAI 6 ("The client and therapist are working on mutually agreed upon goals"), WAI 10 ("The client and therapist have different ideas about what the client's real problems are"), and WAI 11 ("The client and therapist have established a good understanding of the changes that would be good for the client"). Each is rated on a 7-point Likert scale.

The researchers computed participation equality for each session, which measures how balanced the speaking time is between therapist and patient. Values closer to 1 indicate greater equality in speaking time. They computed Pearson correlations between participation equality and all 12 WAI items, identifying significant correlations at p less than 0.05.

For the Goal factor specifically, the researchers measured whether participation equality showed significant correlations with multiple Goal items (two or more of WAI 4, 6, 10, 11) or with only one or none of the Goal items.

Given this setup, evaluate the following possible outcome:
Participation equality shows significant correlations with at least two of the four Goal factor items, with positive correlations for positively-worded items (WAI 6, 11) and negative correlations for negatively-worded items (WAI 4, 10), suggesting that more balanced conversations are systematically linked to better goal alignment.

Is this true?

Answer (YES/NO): NO